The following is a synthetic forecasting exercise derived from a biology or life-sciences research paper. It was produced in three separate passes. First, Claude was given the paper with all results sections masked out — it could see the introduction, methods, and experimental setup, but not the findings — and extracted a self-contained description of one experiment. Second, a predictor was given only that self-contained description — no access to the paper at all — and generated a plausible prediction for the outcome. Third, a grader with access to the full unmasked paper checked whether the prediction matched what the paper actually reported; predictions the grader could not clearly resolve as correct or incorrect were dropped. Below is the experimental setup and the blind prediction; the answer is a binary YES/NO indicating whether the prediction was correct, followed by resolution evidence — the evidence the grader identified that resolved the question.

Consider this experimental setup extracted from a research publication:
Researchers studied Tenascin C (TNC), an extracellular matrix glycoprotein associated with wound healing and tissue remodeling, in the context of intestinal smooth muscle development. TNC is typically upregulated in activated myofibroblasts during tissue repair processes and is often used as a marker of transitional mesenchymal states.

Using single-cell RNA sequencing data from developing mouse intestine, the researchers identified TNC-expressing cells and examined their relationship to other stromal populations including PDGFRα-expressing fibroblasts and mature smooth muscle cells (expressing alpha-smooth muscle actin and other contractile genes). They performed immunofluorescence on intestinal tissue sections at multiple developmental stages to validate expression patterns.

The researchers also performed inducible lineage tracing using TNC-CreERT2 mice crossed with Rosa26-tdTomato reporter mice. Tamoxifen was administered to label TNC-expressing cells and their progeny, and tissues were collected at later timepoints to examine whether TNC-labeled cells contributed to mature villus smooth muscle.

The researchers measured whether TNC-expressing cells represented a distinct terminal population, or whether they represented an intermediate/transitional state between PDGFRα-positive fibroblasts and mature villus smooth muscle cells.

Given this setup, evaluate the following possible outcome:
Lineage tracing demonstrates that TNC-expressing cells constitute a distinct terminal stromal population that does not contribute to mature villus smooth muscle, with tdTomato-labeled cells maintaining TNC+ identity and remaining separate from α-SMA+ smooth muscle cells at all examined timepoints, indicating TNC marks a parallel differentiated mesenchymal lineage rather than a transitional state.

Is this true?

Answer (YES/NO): NO